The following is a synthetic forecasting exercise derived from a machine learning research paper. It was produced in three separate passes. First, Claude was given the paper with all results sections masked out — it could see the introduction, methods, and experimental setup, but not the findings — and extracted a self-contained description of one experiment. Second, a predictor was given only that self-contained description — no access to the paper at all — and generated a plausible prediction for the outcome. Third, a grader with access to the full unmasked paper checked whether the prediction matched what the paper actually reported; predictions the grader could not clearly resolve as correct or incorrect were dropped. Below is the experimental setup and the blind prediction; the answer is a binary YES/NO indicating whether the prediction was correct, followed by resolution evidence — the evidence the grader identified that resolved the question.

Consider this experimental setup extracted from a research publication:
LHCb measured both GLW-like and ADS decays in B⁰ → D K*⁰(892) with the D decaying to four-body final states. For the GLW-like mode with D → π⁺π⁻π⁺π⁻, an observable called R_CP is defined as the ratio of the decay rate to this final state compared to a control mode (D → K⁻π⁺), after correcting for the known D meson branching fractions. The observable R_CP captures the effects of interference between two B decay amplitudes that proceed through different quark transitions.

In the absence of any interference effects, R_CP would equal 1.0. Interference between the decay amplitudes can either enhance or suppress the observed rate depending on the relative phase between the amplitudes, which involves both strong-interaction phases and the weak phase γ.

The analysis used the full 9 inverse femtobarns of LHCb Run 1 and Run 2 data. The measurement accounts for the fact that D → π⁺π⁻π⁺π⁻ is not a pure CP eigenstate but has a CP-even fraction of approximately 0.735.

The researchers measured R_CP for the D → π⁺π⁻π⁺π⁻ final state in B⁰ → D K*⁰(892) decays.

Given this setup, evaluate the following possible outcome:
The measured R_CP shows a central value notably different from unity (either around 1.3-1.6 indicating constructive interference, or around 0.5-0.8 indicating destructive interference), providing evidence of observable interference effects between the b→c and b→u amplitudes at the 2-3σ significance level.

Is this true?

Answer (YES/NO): NO